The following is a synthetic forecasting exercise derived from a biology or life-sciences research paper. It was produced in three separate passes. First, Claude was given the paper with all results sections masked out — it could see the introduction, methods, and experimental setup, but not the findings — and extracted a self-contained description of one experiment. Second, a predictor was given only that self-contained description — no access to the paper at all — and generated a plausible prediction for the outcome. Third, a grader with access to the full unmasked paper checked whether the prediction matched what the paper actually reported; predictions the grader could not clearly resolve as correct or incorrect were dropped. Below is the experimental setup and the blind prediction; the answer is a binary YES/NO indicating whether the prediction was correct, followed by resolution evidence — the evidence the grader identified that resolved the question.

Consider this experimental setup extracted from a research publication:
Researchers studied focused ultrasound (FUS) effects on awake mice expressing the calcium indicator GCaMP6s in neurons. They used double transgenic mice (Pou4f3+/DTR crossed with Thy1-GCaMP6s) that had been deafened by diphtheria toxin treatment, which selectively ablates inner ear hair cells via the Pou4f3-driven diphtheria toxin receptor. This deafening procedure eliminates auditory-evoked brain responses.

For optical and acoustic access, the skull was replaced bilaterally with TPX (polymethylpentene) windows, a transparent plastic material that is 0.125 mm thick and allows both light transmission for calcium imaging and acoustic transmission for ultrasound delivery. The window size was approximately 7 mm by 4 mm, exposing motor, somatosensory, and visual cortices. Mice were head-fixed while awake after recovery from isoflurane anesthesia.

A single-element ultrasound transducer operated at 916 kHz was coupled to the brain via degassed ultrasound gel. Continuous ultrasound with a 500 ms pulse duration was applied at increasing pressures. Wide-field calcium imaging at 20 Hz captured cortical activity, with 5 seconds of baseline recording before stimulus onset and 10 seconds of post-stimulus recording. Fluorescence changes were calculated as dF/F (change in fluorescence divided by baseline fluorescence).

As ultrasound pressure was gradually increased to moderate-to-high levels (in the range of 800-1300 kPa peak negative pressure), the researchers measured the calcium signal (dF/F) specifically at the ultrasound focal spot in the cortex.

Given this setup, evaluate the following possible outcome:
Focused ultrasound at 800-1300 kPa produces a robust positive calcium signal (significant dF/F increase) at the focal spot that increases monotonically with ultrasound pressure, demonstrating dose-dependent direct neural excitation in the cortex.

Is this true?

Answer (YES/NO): NO